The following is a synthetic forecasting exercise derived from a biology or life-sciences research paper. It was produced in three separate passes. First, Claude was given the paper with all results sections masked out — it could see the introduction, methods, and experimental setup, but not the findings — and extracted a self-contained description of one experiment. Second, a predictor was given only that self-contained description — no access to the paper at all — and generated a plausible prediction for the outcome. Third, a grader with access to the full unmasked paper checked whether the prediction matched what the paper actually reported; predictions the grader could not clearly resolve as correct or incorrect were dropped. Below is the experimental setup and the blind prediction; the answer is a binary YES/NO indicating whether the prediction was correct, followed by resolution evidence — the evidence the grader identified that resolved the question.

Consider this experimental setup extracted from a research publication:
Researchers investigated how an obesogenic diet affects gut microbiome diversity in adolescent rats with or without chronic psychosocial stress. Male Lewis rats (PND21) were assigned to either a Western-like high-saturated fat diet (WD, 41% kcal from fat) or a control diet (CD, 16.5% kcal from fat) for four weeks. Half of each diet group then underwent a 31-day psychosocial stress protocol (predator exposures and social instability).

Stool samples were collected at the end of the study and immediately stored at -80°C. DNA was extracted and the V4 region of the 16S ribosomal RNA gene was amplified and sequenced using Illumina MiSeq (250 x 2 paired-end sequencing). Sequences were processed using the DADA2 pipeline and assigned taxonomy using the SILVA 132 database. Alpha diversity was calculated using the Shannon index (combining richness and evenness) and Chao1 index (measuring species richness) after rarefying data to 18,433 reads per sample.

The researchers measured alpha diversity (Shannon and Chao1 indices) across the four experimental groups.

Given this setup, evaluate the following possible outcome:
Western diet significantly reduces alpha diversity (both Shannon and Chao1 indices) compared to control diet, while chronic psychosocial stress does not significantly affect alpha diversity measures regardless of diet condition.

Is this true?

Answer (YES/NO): NO